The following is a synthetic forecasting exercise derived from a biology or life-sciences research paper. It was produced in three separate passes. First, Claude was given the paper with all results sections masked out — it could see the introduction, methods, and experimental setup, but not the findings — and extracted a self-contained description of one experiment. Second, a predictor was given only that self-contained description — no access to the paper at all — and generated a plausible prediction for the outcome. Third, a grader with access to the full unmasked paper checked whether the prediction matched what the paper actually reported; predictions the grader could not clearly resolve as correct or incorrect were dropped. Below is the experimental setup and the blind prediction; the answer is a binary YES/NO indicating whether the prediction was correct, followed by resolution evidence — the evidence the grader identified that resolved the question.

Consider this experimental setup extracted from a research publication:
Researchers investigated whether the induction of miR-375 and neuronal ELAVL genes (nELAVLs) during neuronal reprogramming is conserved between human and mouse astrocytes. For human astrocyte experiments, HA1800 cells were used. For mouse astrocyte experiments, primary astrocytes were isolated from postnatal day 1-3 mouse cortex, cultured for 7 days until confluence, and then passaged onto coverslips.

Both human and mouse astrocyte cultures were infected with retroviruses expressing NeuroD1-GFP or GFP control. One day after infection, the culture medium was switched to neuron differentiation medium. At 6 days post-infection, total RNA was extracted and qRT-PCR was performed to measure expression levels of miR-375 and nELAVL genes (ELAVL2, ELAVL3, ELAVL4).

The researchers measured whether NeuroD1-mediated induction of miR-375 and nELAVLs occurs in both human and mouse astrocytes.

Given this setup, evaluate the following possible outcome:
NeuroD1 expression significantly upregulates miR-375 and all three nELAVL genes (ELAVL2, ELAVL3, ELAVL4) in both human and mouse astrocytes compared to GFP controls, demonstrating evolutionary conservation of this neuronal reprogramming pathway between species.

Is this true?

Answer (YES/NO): NO